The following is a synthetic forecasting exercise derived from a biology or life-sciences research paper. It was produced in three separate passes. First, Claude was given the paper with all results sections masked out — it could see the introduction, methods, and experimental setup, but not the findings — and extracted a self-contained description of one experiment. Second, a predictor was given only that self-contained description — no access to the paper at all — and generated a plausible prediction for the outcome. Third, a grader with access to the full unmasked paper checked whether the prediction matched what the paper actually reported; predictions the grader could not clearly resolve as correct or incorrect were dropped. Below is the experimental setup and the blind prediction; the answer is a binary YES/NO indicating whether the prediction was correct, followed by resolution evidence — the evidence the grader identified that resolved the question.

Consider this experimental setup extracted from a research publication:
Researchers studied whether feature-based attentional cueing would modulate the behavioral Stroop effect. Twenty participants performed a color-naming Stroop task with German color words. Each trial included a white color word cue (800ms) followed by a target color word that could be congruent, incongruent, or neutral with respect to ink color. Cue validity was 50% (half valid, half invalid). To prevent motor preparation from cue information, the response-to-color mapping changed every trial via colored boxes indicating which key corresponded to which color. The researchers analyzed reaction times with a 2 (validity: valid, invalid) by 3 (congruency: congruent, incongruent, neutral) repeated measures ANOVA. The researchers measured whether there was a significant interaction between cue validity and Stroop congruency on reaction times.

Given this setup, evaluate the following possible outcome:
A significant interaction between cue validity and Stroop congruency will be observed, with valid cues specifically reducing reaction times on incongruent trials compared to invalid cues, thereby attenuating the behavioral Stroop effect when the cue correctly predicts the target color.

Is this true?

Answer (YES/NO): NO